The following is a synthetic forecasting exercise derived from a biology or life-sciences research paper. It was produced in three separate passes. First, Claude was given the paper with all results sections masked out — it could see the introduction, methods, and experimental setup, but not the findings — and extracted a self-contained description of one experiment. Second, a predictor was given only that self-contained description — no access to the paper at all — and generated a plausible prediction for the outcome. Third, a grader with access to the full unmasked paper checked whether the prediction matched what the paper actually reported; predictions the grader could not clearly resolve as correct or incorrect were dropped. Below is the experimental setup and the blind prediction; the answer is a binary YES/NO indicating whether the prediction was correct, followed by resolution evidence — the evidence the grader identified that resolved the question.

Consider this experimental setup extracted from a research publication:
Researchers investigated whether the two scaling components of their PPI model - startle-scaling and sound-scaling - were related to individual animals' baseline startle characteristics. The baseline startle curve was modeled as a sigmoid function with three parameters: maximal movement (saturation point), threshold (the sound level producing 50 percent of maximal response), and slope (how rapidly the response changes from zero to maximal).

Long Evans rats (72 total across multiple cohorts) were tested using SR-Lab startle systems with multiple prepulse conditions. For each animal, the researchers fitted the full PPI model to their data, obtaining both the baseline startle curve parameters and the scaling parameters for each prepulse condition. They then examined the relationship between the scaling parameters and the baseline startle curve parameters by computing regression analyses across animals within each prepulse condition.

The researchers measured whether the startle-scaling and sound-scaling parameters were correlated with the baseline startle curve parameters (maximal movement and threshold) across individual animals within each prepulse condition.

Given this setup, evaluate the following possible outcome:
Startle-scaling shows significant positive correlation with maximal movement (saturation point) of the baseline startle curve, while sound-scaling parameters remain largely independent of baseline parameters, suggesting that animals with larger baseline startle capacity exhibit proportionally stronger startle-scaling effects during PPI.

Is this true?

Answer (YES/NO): NO